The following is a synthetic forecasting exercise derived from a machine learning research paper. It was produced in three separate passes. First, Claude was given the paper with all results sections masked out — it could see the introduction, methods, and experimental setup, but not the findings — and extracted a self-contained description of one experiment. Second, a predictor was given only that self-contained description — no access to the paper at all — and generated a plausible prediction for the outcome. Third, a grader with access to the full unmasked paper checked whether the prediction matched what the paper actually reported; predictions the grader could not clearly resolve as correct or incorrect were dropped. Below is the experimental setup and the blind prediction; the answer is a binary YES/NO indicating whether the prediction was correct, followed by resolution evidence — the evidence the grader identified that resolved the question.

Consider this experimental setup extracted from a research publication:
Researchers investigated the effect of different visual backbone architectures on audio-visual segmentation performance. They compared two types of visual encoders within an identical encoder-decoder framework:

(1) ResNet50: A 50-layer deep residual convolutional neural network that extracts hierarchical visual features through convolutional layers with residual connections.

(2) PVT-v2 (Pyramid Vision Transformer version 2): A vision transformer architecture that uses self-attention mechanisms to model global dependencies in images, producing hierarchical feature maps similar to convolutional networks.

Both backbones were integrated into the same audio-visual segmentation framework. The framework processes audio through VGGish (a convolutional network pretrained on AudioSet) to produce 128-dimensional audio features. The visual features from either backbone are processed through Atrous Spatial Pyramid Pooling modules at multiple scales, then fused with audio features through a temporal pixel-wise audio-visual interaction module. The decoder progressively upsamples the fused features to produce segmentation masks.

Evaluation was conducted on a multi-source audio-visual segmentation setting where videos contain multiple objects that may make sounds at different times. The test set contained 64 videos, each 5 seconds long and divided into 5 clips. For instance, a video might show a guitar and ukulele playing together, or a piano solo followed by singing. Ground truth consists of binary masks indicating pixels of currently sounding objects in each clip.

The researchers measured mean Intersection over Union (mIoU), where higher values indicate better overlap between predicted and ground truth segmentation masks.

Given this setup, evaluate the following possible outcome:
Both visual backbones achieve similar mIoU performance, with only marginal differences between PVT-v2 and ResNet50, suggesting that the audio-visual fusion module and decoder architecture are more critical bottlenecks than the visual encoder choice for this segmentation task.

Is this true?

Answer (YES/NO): NO